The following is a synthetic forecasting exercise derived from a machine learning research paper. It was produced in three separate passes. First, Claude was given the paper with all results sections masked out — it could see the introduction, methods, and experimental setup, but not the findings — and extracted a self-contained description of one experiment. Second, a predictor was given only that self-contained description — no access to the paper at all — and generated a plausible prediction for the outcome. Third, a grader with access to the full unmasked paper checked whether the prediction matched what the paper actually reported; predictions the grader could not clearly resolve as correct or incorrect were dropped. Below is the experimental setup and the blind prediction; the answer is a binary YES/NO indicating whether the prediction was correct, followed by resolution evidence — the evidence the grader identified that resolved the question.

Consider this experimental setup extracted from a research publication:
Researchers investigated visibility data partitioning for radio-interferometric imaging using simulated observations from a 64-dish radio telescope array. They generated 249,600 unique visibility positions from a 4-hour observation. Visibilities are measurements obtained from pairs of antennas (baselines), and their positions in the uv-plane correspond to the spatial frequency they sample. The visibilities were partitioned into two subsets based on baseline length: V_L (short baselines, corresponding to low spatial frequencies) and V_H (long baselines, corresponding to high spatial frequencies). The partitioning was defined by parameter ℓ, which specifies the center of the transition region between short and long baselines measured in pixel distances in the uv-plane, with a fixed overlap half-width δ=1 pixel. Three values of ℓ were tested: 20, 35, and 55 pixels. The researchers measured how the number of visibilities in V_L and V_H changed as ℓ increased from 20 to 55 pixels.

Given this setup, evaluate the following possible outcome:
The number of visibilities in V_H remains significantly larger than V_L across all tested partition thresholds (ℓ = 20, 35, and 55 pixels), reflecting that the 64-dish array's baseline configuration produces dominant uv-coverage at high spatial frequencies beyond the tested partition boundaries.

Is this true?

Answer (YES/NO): NO